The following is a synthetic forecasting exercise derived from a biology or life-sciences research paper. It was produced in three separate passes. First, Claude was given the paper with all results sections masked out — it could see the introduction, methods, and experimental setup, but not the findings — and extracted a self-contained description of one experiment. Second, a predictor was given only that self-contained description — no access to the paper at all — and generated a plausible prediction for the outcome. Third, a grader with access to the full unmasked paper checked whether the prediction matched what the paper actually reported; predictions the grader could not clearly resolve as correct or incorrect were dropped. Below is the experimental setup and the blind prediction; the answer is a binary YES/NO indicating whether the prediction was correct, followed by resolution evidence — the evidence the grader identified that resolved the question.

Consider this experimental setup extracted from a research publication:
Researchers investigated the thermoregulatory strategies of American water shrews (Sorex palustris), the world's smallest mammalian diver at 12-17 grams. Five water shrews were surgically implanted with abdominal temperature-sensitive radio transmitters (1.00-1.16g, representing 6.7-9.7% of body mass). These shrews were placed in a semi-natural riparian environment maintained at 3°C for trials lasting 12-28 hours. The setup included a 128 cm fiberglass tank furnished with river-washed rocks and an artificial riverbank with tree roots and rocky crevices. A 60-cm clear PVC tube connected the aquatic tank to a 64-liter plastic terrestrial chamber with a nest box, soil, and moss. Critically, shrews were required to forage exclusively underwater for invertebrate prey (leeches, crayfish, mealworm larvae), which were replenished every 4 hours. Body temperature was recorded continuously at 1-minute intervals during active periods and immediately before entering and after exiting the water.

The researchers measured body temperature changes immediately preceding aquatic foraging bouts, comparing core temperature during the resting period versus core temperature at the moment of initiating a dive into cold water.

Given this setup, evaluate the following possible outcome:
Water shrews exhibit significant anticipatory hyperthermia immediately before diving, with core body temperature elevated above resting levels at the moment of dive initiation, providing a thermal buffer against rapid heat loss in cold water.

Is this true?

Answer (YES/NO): YES